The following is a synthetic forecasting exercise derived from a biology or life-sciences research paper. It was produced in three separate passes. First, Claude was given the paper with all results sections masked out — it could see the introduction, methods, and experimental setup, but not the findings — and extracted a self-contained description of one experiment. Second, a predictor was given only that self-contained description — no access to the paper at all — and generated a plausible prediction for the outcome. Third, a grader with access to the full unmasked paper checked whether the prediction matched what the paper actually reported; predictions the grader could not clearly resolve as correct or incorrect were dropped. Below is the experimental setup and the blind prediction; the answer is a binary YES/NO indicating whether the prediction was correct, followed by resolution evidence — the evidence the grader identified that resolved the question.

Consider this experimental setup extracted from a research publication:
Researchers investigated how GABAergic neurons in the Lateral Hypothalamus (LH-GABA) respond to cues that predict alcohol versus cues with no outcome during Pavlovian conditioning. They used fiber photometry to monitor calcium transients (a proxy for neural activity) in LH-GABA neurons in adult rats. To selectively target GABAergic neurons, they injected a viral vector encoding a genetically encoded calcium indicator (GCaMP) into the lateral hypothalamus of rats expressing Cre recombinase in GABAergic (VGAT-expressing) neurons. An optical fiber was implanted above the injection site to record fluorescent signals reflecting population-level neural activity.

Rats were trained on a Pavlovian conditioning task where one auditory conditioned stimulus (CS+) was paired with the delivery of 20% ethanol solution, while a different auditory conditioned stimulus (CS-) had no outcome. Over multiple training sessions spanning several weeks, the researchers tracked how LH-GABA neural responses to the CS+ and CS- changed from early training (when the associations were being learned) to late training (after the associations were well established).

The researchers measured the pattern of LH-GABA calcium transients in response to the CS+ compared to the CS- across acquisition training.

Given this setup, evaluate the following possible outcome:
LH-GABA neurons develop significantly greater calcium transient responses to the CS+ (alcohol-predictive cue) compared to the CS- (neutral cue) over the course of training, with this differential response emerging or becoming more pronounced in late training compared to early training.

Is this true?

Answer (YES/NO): YES